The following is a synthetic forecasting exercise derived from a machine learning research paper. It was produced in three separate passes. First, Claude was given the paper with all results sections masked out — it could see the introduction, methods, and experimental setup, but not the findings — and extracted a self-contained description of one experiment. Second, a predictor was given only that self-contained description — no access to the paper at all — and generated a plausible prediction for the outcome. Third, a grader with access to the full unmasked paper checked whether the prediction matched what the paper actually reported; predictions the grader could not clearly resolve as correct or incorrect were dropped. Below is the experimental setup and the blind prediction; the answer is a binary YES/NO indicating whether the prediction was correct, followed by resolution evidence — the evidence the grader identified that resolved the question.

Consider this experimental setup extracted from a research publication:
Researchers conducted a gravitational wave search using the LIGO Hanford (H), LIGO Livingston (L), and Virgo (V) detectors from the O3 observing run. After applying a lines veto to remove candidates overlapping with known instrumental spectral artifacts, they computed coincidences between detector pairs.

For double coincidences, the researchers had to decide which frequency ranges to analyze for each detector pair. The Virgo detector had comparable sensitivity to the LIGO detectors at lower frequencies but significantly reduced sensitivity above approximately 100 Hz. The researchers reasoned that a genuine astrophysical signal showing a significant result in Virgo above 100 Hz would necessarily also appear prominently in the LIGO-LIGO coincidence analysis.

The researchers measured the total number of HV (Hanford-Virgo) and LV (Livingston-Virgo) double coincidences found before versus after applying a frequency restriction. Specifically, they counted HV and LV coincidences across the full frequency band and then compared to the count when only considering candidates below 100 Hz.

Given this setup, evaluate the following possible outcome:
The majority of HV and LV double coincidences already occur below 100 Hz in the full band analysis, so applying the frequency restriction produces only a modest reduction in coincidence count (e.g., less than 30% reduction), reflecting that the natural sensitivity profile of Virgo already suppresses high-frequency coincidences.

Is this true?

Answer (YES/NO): NO